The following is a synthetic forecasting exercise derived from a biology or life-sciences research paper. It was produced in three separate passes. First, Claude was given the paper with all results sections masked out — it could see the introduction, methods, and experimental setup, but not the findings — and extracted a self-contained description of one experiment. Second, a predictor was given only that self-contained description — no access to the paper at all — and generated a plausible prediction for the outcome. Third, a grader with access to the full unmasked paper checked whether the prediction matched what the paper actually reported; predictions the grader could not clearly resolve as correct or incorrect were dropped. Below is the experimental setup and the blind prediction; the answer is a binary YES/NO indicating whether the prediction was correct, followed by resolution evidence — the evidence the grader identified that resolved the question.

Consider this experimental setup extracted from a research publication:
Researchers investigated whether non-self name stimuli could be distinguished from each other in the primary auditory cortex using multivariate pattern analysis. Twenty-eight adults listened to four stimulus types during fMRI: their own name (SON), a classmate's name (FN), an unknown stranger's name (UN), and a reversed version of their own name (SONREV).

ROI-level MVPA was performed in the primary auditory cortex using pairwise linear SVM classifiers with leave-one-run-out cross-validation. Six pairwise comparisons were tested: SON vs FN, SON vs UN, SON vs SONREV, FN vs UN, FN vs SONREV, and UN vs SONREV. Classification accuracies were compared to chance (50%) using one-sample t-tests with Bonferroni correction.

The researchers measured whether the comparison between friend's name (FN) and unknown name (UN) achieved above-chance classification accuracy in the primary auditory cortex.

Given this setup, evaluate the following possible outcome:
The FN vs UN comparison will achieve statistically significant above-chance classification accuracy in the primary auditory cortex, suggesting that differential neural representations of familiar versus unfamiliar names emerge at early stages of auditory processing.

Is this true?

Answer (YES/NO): YES